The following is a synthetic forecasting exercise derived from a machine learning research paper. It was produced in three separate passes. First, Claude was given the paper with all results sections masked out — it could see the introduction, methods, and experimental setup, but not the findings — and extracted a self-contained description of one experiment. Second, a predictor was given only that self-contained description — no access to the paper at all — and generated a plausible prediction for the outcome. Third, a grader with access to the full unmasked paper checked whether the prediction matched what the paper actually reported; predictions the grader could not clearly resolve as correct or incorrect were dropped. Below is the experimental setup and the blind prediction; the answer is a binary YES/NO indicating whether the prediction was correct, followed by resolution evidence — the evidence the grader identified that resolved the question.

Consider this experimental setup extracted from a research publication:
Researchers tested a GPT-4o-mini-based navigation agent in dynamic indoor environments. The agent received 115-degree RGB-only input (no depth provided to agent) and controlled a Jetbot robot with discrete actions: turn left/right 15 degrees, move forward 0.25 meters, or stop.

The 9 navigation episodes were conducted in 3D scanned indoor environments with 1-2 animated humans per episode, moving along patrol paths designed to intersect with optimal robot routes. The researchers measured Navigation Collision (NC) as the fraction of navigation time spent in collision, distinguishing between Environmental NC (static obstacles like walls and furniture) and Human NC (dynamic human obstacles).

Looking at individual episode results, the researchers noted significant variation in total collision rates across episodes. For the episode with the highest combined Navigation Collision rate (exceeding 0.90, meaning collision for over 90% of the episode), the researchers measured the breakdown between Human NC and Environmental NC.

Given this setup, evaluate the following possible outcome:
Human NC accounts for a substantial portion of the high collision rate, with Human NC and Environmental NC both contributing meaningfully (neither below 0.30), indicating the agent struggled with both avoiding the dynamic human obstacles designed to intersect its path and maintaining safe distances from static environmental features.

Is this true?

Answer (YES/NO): NO